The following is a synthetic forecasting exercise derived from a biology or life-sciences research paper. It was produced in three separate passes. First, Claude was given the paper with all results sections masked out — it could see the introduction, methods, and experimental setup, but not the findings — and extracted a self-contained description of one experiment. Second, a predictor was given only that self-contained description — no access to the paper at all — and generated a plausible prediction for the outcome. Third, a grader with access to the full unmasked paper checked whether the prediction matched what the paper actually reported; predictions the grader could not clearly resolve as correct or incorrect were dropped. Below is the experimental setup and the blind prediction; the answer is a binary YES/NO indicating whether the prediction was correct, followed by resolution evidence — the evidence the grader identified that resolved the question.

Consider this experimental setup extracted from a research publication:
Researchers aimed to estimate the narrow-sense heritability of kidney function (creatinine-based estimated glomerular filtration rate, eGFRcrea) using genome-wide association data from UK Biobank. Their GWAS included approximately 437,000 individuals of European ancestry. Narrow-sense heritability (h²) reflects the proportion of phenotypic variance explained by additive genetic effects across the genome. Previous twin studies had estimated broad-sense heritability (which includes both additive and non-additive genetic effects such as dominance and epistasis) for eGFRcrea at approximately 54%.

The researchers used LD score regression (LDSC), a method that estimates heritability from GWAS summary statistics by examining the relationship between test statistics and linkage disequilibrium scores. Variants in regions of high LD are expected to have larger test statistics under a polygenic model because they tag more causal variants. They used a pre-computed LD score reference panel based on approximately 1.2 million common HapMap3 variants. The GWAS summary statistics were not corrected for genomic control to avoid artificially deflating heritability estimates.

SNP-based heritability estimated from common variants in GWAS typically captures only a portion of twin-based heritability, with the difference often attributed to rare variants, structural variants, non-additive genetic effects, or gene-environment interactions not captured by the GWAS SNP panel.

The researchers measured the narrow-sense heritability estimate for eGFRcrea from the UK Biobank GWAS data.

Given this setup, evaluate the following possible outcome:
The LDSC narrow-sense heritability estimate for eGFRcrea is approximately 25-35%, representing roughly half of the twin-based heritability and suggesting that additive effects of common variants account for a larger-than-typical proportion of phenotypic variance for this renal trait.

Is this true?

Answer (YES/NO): NO